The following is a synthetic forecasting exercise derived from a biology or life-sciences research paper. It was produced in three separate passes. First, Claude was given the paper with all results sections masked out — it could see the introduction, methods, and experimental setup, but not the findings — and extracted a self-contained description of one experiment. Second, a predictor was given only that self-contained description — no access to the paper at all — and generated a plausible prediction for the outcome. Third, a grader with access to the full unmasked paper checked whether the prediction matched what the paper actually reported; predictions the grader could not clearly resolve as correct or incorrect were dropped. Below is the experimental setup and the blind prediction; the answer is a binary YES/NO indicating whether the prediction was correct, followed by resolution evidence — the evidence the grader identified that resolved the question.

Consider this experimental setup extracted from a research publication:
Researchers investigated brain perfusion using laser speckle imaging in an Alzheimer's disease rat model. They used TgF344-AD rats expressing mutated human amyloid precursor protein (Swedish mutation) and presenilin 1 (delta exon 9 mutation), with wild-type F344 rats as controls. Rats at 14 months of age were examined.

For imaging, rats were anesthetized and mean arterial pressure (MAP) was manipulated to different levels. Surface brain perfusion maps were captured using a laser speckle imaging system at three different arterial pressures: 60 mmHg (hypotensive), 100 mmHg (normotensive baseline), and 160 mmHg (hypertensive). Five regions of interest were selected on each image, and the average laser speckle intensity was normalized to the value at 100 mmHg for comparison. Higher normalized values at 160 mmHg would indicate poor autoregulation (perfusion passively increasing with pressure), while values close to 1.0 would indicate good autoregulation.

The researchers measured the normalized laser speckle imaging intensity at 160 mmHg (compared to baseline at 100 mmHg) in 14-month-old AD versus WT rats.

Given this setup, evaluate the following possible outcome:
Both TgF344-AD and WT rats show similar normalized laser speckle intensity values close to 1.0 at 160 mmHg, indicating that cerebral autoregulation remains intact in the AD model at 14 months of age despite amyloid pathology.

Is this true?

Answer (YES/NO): NO